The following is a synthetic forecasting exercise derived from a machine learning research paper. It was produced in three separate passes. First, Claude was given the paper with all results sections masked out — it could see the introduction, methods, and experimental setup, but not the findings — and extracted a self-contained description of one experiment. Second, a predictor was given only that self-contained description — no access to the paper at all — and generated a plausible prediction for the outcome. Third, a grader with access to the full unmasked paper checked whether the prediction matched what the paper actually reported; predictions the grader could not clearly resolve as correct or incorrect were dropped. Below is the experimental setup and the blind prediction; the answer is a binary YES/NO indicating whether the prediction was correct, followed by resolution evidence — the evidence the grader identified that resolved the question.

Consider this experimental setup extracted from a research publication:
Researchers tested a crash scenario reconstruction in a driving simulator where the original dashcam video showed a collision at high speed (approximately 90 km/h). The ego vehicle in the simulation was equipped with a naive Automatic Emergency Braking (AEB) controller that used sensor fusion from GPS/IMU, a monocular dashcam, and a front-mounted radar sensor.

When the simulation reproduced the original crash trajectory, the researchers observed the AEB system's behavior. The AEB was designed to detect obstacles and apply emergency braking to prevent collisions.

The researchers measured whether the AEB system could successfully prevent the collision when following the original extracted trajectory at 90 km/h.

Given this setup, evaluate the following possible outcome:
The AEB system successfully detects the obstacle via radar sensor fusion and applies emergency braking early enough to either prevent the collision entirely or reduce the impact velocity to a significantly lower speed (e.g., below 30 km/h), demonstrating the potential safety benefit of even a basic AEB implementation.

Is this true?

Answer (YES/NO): NO